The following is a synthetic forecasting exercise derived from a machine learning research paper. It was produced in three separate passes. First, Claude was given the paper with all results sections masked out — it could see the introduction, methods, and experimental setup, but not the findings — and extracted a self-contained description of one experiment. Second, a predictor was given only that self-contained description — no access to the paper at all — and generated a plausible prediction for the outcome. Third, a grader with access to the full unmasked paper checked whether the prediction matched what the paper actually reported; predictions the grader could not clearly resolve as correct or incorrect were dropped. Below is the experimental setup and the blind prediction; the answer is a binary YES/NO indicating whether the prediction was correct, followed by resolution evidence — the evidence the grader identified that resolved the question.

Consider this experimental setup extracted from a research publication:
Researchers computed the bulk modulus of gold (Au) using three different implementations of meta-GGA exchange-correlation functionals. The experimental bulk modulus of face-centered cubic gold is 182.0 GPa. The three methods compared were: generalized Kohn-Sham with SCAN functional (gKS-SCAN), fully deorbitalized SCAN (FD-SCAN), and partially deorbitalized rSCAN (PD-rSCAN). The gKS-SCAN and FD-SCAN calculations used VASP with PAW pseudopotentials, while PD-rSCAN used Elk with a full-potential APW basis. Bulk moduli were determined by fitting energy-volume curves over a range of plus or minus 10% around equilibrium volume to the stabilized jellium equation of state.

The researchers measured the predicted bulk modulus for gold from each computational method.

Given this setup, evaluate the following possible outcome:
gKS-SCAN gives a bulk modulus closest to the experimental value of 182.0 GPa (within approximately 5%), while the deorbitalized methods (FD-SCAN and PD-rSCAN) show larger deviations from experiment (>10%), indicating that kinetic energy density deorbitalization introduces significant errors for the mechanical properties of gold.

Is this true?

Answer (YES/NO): NO